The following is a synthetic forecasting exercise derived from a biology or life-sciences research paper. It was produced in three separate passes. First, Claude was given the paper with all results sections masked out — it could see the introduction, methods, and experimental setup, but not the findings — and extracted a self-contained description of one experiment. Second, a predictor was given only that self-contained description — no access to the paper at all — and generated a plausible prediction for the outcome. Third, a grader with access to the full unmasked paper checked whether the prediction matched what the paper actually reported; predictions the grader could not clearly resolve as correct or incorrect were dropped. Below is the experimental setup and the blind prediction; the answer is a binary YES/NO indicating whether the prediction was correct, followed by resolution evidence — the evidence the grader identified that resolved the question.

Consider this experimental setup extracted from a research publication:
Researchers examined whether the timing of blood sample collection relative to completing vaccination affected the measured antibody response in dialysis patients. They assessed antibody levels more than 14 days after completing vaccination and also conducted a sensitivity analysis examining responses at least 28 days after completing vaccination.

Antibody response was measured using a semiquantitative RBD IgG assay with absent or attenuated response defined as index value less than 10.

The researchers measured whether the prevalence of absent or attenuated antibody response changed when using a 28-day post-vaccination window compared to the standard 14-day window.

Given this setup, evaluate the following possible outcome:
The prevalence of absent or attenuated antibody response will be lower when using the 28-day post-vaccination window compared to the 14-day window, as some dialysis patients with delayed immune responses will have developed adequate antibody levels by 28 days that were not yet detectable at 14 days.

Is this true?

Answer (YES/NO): NO